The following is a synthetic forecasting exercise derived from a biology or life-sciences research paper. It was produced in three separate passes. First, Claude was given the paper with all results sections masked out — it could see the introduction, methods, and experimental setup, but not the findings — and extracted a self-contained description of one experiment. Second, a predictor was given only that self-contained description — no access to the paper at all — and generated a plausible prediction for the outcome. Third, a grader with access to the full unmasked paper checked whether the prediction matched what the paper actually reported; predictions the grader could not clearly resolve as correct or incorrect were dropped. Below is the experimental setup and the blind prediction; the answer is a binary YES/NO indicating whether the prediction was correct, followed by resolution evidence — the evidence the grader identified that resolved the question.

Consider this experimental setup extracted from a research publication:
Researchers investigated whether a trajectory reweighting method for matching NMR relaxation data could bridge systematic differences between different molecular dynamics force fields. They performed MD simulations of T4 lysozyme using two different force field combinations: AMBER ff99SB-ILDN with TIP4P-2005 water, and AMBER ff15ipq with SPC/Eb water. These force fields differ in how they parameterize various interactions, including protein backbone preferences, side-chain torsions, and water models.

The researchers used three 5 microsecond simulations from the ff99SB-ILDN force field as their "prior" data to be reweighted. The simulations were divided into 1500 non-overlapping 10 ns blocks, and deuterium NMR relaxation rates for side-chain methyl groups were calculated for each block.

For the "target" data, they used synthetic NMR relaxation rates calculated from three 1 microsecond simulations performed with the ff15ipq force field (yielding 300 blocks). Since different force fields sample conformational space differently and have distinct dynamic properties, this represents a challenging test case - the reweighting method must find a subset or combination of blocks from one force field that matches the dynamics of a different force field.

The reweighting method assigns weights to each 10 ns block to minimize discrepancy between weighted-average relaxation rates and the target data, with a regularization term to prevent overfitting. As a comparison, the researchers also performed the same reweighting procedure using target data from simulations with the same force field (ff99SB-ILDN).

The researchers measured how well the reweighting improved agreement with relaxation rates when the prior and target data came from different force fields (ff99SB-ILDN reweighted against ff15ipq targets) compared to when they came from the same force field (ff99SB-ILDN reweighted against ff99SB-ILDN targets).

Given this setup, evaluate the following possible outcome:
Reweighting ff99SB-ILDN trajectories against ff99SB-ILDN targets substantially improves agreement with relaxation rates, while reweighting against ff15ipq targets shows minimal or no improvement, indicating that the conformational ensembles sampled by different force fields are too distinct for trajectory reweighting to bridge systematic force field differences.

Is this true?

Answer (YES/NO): NO